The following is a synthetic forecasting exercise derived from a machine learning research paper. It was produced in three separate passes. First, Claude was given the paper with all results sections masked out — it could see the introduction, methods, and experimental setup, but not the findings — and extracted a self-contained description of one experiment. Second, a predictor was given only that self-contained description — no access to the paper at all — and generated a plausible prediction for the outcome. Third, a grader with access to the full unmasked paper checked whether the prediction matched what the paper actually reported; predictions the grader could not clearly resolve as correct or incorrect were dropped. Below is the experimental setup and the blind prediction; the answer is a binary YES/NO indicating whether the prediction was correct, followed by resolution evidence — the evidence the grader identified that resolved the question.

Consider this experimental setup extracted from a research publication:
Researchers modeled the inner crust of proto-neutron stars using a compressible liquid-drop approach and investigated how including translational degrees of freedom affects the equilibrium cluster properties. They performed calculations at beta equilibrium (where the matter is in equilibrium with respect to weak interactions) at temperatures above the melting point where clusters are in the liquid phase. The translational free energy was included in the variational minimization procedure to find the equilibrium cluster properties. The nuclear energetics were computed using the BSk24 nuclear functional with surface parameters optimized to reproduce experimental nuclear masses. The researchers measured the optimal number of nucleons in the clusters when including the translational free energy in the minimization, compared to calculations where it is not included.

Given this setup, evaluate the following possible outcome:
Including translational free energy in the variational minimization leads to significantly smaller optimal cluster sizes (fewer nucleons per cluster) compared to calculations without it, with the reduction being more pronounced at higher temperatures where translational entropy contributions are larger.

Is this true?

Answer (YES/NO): YES